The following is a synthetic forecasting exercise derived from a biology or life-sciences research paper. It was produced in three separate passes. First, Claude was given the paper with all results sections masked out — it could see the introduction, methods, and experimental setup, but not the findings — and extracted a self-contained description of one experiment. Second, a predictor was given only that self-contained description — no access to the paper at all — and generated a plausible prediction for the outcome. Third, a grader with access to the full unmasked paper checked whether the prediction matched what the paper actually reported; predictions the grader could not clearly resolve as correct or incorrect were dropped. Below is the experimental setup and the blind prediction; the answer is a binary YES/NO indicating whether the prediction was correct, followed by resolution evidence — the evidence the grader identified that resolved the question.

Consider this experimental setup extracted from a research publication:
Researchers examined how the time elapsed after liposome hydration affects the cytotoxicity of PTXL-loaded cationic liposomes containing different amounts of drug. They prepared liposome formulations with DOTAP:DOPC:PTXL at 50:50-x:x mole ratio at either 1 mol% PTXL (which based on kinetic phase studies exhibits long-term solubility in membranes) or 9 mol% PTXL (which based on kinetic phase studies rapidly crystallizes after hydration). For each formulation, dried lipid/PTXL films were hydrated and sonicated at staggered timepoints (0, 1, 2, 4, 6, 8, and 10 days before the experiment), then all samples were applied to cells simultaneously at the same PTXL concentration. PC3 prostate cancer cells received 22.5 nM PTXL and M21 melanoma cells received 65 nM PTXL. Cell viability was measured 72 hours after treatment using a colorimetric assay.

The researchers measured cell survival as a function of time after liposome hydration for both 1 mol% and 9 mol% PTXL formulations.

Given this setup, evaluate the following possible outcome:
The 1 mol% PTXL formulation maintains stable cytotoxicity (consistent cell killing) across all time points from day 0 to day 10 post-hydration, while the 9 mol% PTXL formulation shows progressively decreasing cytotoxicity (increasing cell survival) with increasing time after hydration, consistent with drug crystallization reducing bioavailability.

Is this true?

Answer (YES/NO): YES